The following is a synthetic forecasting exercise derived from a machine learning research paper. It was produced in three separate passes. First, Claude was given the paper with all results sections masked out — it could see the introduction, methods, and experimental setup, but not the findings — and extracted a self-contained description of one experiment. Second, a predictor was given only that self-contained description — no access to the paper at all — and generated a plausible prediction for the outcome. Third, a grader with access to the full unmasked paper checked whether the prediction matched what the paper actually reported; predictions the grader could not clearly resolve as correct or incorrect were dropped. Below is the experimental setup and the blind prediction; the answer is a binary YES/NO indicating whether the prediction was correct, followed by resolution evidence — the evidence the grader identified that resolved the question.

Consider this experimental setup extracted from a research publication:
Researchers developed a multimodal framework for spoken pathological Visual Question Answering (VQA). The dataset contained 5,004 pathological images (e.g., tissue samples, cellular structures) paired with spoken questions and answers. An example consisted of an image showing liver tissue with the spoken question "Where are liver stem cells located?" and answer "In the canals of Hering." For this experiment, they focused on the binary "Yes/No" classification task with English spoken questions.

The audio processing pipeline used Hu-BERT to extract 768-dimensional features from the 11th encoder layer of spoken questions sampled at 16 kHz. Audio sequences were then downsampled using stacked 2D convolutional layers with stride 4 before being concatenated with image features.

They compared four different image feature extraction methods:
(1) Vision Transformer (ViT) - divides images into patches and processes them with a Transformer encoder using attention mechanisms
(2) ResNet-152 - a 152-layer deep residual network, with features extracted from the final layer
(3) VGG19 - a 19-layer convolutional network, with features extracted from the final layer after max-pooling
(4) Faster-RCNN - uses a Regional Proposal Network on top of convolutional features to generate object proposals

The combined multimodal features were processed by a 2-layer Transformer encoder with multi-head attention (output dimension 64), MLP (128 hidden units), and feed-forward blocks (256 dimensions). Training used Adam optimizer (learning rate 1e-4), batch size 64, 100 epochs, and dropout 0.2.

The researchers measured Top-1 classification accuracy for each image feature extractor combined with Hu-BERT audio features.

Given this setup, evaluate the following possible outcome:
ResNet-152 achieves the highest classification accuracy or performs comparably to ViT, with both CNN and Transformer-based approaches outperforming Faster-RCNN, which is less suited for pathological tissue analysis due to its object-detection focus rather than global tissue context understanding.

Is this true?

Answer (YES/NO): NO